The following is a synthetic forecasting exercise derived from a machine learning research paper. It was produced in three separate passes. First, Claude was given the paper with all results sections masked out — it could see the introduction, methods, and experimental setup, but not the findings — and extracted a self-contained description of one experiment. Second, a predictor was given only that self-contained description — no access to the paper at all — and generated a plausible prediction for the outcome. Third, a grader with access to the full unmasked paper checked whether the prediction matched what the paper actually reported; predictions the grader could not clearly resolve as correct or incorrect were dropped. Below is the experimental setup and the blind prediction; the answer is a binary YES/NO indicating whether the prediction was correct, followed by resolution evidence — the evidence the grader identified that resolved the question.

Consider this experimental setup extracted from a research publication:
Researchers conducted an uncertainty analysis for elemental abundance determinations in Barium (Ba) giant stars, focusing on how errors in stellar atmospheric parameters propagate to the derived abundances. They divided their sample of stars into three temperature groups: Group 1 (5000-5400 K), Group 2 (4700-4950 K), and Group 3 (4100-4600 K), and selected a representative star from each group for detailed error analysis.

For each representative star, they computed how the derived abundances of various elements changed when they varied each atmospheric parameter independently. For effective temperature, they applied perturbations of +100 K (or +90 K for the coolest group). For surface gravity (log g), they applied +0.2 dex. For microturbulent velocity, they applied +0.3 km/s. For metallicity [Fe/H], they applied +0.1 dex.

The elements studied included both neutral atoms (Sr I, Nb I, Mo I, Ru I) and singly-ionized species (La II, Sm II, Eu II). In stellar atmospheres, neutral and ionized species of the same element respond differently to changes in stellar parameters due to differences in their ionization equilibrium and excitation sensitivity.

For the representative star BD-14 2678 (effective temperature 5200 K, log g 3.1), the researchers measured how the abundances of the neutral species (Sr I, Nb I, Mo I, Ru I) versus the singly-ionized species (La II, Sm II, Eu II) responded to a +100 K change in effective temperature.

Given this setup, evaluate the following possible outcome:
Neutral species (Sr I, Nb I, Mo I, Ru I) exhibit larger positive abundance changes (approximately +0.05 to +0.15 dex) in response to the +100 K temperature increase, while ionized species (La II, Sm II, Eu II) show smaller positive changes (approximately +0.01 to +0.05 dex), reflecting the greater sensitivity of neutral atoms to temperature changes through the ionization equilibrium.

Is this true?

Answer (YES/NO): NO